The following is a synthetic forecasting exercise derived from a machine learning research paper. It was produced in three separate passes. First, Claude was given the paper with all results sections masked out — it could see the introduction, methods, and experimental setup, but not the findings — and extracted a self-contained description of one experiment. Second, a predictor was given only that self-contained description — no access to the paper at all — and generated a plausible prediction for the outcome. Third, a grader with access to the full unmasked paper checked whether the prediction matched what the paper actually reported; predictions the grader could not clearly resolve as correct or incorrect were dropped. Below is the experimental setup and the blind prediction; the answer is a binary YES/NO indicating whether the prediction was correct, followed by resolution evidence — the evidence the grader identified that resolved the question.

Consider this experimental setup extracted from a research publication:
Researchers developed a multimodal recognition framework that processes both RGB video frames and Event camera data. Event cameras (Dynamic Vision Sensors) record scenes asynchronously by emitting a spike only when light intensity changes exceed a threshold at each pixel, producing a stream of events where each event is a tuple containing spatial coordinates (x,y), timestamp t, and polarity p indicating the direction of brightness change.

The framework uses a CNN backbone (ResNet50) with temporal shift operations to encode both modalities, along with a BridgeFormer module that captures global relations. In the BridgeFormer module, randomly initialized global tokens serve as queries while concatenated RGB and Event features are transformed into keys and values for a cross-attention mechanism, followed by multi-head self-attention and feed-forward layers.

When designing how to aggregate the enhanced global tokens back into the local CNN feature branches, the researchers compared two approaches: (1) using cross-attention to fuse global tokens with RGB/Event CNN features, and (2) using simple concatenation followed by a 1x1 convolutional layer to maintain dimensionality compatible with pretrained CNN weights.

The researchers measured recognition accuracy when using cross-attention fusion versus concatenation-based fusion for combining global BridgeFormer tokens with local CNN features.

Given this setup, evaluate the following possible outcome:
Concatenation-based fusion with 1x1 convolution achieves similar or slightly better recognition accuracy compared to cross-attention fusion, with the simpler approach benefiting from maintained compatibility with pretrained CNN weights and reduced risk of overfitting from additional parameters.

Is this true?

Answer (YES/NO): YES